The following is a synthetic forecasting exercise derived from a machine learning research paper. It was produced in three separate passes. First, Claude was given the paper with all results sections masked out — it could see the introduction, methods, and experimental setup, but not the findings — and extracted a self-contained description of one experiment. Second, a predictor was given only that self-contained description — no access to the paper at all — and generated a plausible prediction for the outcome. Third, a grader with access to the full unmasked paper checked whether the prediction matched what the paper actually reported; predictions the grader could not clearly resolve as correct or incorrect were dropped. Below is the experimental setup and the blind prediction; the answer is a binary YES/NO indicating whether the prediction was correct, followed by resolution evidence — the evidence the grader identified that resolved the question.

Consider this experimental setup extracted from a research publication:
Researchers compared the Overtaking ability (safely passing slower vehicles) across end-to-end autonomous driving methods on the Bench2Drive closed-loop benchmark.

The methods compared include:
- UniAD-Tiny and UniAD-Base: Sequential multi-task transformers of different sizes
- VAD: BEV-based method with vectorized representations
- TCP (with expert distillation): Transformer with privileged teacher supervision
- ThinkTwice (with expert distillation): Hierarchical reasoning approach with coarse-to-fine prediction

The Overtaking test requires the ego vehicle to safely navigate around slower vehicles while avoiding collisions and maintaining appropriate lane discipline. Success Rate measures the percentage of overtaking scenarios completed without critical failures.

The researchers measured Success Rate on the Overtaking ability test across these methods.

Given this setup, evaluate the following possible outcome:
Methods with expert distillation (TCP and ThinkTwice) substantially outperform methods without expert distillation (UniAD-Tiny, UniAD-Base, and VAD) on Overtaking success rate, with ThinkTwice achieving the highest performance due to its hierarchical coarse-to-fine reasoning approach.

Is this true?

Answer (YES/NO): NO